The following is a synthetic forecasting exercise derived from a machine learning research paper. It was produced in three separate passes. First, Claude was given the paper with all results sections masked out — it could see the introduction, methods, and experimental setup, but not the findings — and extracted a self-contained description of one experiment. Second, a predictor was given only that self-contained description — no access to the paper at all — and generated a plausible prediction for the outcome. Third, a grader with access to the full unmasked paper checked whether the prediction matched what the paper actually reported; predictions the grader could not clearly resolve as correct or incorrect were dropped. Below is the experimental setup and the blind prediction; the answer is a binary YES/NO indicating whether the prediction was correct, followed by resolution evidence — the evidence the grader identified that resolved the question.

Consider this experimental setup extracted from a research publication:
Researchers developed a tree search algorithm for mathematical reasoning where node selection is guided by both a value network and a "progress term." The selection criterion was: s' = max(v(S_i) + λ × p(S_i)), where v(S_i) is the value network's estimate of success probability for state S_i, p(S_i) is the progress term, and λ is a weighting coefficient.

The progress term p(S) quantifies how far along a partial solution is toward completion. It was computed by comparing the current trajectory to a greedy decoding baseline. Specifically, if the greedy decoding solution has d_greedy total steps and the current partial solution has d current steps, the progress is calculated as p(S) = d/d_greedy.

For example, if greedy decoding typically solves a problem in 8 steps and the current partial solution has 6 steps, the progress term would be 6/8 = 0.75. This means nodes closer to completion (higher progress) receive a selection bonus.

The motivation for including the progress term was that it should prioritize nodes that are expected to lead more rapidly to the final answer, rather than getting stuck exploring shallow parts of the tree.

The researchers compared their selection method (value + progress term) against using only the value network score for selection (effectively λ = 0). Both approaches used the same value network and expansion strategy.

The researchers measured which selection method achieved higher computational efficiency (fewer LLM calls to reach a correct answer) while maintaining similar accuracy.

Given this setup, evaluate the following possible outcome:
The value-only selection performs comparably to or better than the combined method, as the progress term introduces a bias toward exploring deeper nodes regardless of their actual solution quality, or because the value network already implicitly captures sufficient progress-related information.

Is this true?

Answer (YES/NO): NO